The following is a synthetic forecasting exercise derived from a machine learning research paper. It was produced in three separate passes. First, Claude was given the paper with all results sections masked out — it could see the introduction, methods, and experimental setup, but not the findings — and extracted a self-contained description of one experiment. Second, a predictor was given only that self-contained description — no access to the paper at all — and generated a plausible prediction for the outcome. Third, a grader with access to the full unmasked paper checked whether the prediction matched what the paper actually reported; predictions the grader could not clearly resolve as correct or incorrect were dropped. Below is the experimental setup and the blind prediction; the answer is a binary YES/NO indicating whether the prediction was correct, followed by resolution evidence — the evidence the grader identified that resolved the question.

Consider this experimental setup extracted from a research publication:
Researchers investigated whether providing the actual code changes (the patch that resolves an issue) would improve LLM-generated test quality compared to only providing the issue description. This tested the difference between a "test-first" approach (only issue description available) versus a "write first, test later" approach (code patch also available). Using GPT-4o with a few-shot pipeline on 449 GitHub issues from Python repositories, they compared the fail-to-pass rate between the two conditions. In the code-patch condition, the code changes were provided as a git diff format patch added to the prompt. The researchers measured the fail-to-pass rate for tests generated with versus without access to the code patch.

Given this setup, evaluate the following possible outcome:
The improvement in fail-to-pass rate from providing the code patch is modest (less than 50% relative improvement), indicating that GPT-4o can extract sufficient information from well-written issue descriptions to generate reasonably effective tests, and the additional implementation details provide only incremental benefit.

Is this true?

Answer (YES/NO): YES